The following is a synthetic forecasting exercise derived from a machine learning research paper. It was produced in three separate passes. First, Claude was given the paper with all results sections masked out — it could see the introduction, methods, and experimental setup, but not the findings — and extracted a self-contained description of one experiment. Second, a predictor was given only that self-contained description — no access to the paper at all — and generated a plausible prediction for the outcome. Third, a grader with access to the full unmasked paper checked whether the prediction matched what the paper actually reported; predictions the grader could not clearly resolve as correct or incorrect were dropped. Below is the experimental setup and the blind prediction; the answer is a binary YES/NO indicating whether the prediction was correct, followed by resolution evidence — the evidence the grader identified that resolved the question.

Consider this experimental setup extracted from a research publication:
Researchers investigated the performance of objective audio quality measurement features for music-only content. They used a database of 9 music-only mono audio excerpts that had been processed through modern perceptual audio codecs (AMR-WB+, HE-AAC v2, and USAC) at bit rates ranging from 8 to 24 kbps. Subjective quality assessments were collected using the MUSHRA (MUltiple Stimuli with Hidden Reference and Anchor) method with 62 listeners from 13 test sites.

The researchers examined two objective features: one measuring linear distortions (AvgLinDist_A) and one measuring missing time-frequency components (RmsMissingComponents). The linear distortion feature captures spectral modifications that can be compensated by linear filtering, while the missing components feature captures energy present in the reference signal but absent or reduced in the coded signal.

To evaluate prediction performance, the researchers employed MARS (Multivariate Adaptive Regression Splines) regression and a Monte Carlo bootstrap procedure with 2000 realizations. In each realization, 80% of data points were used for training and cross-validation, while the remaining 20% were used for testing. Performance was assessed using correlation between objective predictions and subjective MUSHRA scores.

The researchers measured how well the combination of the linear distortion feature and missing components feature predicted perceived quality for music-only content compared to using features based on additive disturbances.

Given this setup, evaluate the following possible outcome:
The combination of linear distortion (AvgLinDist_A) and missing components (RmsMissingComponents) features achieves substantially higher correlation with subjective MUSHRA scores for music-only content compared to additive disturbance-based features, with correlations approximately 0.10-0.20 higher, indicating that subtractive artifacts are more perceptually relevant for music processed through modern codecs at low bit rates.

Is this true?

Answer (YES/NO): NO